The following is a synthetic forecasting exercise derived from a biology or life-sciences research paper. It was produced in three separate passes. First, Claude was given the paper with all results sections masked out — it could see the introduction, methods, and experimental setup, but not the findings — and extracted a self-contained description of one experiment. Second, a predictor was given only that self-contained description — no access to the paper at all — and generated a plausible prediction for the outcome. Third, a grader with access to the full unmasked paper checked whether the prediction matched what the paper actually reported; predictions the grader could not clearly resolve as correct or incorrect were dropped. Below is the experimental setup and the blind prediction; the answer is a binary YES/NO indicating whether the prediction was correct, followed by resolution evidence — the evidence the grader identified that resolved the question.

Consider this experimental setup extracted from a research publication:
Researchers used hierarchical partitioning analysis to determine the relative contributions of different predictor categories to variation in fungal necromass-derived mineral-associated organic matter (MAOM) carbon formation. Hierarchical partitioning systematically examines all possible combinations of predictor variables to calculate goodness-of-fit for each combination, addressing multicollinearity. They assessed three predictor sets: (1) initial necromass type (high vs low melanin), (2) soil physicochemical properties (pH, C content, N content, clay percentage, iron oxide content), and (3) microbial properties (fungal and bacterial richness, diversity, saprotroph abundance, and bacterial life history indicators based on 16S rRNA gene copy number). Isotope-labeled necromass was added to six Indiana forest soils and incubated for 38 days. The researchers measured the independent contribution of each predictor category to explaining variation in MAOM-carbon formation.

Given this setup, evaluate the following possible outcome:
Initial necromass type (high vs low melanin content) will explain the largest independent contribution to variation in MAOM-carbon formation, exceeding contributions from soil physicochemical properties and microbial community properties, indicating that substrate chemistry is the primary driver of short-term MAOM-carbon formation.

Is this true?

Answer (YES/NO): NO